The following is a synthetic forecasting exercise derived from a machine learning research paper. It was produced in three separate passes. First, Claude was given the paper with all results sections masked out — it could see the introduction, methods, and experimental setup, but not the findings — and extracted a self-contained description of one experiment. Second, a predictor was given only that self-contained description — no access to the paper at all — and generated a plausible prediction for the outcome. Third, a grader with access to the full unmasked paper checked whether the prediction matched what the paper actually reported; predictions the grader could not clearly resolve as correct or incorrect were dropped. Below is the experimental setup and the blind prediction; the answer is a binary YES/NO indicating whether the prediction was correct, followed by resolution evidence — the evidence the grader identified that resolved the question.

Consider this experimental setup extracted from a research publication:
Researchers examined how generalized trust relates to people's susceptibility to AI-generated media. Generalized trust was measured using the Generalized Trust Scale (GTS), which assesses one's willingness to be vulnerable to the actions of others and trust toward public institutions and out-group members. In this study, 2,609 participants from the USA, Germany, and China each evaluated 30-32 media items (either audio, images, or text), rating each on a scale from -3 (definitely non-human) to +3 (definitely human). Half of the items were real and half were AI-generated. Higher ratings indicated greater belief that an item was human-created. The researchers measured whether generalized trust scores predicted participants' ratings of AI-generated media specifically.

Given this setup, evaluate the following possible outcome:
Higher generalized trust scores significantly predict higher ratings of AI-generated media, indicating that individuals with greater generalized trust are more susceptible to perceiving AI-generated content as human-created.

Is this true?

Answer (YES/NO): YES